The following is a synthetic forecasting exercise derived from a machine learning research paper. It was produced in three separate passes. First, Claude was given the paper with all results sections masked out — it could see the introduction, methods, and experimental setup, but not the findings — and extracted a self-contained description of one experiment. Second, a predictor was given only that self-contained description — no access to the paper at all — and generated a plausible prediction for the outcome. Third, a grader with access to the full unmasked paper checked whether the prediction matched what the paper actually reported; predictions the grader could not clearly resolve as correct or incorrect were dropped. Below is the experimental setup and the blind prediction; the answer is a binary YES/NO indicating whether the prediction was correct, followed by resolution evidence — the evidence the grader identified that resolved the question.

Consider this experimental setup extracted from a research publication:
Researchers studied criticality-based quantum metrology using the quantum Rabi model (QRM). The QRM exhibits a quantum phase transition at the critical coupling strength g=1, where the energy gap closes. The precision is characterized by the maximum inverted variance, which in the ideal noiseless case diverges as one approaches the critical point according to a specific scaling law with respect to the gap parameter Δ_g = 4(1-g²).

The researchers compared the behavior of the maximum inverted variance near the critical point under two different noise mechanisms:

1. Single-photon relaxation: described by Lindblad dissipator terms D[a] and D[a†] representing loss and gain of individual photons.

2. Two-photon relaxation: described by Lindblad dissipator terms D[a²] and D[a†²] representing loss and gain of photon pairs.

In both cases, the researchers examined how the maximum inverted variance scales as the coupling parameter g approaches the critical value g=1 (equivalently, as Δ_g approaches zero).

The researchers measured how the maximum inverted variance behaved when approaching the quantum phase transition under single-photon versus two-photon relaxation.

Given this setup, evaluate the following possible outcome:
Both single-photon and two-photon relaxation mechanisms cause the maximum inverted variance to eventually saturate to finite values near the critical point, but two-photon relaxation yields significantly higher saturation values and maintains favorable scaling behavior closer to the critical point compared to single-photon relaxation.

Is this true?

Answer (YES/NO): NO